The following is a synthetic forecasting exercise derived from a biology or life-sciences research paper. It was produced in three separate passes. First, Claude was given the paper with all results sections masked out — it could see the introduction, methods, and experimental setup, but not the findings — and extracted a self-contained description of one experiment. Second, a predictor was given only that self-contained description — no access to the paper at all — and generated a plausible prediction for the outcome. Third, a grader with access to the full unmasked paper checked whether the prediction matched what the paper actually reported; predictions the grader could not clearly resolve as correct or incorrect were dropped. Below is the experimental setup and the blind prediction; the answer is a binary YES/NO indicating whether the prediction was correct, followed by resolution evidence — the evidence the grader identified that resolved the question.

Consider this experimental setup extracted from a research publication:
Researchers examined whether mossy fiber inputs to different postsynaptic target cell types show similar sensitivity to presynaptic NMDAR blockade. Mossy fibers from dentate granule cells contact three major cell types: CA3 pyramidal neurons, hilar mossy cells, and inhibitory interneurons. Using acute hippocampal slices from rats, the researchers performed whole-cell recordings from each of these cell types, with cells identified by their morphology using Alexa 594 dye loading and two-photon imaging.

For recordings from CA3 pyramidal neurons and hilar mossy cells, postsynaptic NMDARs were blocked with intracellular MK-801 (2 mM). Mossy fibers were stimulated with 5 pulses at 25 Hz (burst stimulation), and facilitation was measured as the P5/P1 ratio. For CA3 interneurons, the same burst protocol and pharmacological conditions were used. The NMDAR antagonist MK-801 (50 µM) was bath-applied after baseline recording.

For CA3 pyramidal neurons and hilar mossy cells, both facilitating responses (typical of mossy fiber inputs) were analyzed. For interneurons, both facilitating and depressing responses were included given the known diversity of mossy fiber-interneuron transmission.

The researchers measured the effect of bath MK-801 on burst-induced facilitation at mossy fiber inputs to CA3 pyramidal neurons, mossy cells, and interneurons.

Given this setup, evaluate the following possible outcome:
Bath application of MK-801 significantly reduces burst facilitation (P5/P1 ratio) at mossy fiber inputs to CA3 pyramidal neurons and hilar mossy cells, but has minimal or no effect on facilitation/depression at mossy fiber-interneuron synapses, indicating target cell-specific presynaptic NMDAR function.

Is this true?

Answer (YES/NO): YES